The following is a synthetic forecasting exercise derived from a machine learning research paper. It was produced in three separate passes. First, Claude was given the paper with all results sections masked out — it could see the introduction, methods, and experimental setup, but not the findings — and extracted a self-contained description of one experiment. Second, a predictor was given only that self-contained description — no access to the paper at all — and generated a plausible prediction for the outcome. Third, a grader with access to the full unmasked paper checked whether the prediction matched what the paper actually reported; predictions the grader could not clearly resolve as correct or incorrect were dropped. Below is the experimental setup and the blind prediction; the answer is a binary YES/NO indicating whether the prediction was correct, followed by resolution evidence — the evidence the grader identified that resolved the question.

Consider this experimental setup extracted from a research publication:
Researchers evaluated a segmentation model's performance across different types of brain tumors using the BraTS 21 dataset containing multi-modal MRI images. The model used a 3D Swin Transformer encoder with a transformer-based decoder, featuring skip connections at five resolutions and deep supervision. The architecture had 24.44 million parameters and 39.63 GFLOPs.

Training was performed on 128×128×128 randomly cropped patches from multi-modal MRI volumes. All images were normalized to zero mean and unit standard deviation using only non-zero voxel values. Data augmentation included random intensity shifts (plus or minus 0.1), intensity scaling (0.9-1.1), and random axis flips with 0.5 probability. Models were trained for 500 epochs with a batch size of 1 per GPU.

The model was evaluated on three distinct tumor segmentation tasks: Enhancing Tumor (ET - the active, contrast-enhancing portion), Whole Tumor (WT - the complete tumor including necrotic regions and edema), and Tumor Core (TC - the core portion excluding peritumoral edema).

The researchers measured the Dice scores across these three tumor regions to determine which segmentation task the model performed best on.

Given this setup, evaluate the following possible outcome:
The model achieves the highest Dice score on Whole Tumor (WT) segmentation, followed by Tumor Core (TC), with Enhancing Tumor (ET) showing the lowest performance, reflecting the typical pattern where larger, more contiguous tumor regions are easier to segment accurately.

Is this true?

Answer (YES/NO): YES